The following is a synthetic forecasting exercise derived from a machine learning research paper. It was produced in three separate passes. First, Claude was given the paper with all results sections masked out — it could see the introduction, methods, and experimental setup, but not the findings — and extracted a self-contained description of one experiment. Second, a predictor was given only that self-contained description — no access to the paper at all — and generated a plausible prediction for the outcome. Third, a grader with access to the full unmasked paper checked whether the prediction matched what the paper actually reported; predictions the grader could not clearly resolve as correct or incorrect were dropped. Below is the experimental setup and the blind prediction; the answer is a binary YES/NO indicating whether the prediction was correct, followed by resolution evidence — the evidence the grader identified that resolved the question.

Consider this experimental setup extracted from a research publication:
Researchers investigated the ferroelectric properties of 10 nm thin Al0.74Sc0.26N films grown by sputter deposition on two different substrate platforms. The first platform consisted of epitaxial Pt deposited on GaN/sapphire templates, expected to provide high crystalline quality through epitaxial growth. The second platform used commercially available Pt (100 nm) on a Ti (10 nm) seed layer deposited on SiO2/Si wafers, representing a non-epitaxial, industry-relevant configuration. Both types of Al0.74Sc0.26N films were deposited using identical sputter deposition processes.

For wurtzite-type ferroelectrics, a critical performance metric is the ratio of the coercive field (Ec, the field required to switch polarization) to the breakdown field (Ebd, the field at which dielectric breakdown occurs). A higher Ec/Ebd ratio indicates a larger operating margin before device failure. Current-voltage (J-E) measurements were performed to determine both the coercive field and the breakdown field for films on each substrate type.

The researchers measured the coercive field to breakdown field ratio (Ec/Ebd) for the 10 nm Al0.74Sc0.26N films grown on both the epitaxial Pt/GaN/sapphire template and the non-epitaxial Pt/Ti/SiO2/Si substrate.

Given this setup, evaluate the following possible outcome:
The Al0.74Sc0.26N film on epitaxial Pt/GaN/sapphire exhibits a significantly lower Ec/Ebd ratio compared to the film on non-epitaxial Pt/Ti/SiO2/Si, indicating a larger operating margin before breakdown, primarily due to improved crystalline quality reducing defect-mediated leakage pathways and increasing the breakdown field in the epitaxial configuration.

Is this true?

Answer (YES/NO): NO